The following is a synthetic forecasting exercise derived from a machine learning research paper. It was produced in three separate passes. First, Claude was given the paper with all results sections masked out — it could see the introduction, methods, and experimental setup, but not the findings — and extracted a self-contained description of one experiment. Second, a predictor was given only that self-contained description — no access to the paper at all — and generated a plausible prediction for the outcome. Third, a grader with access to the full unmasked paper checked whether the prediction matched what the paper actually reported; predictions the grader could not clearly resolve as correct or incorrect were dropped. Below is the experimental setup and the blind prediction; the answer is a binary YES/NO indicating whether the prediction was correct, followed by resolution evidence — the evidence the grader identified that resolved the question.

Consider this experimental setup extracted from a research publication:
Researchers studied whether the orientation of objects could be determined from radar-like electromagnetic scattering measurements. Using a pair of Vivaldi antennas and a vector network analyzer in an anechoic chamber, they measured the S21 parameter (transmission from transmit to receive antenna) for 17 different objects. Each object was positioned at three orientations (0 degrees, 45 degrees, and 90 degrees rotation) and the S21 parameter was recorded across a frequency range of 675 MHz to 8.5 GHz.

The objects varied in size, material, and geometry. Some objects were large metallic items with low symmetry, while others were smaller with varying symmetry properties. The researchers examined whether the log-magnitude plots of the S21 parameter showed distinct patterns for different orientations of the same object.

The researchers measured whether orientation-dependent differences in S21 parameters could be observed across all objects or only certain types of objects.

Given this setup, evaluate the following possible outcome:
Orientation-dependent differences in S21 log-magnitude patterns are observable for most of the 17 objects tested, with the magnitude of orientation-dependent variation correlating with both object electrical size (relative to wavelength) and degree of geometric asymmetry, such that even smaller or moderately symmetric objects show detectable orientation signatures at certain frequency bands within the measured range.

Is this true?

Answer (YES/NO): NO